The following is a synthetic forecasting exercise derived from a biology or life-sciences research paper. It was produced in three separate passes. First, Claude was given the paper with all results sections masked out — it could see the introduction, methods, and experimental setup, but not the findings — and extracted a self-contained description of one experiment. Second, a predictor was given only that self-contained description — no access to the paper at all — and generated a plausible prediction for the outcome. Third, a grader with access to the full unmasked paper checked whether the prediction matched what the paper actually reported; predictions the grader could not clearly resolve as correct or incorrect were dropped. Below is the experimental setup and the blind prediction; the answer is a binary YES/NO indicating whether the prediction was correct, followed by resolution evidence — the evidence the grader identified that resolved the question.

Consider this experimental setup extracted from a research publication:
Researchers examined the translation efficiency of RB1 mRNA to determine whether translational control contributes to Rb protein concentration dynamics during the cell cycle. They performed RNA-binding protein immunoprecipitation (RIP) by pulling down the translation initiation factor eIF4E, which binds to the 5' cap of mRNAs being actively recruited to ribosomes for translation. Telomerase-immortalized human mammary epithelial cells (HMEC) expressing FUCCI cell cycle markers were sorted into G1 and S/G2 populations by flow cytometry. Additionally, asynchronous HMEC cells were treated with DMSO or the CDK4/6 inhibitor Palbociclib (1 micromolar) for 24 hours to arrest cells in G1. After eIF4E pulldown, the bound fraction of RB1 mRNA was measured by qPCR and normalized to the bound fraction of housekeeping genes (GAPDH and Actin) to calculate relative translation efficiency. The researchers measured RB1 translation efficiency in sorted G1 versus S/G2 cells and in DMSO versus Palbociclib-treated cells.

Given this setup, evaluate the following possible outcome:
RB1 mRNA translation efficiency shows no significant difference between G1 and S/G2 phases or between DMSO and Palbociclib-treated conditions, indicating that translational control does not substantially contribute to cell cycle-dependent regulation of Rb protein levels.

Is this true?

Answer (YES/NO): YES